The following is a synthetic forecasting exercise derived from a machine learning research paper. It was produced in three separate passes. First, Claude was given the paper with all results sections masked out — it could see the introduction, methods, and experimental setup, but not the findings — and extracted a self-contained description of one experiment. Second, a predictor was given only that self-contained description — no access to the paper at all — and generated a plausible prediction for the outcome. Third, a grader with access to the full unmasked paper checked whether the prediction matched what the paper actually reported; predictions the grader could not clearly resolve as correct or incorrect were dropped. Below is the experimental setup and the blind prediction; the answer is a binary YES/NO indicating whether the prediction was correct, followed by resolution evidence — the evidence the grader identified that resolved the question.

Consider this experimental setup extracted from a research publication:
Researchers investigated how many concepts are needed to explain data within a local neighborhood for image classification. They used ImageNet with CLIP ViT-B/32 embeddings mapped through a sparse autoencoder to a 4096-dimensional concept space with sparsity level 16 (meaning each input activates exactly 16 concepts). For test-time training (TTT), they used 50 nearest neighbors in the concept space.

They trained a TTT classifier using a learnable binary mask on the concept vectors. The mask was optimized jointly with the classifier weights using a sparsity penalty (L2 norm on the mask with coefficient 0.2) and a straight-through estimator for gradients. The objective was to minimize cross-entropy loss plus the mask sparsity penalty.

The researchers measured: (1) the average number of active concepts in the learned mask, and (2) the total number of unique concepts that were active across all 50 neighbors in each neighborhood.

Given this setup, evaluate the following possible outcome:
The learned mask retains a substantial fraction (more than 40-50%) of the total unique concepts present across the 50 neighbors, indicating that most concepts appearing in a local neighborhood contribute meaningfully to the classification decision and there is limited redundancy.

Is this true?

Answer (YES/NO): NO